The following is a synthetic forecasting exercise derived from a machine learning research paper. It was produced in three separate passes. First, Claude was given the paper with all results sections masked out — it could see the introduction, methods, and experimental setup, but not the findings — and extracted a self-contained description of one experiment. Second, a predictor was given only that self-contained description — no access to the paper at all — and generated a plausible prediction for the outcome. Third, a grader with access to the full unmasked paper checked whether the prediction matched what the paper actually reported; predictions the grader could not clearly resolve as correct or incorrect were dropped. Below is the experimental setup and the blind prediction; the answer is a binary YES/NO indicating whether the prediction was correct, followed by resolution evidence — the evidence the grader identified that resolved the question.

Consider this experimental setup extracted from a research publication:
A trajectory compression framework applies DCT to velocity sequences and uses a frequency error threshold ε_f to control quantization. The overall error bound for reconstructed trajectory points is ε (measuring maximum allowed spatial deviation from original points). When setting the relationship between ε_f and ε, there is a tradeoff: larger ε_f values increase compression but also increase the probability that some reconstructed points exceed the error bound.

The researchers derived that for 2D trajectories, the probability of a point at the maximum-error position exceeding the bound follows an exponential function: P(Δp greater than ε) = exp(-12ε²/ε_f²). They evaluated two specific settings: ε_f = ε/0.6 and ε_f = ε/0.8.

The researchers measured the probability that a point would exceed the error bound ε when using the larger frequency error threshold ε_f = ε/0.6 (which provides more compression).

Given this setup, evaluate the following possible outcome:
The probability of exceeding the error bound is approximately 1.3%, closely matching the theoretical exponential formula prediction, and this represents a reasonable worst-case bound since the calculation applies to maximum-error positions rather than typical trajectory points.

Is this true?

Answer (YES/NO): YES